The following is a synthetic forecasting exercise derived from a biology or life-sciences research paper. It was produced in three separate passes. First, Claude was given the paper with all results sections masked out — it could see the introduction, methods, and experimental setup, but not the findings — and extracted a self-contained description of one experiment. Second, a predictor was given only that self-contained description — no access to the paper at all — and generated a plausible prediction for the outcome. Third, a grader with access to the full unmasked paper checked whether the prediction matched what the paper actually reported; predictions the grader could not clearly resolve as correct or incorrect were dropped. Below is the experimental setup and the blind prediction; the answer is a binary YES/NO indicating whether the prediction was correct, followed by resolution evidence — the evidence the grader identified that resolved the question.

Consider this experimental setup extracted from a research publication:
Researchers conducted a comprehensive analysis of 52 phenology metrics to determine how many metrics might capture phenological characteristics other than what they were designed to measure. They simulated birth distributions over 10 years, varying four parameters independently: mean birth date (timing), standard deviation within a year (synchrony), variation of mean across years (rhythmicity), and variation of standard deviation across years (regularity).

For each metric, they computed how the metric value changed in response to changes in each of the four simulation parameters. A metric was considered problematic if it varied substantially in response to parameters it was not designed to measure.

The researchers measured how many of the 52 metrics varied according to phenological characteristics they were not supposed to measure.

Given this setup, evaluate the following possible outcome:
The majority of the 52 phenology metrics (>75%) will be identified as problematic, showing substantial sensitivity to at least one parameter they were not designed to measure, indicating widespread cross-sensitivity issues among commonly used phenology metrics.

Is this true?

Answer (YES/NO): NO